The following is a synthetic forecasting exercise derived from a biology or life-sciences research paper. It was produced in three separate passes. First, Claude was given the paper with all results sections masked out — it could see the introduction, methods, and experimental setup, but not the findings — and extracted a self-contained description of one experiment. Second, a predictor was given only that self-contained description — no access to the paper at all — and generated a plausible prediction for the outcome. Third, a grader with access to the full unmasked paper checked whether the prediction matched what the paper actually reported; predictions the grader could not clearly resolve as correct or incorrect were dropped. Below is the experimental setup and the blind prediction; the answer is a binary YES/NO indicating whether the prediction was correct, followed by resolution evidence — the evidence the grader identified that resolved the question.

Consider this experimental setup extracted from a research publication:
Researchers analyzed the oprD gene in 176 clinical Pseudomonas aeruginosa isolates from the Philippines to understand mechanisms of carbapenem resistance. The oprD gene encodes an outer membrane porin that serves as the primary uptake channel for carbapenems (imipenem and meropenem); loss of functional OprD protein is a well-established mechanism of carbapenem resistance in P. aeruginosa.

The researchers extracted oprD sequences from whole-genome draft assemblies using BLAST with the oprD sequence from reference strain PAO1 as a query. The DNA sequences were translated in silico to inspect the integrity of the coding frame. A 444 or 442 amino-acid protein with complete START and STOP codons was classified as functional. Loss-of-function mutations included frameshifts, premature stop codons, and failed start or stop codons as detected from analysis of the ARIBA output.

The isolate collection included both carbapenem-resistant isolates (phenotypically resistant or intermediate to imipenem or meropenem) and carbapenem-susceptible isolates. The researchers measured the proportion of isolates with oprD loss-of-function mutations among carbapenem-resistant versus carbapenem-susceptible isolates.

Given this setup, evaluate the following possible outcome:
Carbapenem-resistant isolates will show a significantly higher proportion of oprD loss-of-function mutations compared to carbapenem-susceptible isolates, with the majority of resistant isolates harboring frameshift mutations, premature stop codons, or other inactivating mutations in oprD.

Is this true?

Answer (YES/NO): NO